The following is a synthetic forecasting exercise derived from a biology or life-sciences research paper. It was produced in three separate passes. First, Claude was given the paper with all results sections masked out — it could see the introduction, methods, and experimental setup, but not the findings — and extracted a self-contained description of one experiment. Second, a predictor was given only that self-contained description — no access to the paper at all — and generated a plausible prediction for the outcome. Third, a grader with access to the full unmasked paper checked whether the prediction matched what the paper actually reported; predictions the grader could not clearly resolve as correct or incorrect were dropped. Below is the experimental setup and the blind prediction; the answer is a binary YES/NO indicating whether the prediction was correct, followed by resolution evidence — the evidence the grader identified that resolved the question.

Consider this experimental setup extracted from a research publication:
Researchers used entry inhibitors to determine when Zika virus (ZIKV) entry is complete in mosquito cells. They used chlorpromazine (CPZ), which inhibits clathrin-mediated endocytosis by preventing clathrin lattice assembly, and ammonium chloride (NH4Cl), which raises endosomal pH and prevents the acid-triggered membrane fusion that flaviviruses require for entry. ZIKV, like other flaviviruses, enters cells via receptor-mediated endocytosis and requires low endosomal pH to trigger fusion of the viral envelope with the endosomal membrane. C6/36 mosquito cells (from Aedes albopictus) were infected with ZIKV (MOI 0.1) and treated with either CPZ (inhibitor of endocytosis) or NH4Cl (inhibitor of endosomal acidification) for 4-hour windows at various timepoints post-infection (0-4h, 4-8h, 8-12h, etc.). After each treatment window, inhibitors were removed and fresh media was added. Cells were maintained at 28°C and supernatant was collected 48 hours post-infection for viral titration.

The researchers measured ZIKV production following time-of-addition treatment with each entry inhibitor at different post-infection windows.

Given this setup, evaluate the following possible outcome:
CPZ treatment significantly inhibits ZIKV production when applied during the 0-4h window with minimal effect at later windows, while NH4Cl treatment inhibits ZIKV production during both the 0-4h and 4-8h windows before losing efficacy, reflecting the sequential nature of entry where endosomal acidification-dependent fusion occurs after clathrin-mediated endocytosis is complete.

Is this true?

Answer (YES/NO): NO